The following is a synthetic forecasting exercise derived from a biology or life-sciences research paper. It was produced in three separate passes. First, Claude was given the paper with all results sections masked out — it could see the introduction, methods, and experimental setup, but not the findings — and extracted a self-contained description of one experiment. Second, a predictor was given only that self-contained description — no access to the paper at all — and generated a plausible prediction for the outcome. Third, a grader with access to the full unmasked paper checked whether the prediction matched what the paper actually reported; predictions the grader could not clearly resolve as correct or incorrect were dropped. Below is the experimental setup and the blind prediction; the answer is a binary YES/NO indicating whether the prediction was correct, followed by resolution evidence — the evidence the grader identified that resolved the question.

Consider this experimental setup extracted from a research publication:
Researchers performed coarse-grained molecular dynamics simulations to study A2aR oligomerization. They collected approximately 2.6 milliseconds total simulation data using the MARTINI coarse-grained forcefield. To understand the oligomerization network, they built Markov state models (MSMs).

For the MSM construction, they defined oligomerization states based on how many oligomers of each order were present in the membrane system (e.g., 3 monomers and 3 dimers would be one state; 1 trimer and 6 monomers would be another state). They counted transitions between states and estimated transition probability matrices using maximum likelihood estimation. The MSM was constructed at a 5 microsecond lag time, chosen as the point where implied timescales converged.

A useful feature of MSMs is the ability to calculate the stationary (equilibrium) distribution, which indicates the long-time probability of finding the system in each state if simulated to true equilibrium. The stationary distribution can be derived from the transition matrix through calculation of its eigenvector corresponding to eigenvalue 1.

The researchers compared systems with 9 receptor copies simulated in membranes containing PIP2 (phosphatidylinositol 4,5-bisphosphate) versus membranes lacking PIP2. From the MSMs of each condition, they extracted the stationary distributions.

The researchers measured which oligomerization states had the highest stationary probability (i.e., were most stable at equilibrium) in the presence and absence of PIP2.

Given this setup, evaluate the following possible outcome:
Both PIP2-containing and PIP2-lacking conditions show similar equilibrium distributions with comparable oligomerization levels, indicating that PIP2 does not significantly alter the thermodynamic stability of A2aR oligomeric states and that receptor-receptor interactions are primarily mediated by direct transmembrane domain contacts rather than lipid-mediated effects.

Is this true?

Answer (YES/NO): NO